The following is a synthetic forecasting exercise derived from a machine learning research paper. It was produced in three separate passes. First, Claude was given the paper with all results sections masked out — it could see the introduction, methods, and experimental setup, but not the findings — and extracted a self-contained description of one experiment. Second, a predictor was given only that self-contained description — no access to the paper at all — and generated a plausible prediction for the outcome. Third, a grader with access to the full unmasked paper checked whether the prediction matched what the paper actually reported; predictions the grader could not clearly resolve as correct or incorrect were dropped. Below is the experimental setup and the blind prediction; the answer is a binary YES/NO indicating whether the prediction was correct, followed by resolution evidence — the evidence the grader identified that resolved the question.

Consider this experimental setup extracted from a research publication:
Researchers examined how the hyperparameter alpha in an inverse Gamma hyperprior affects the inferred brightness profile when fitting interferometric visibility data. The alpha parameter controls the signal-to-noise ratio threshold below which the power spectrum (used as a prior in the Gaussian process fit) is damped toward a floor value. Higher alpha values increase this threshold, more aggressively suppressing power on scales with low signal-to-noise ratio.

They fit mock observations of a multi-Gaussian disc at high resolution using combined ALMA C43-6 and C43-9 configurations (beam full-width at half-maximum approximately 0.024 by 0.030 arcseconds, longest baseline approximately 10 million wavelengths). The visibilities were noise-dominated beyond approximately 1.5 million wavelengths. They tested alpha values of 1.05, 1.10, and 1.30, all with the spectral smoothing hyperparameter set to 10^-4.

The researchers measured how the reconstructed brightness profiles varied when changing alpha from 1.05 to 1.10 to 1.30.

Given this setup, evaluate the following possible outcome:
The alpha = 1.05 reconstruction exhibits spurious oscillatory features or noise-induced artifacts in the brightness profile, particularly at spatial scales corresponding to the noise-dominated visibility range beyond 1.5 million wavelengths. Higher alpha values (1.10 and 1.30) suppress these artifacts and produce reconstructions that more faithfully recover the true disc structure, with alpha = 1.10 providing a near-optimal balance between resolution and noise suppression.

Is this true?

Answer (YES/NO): NO